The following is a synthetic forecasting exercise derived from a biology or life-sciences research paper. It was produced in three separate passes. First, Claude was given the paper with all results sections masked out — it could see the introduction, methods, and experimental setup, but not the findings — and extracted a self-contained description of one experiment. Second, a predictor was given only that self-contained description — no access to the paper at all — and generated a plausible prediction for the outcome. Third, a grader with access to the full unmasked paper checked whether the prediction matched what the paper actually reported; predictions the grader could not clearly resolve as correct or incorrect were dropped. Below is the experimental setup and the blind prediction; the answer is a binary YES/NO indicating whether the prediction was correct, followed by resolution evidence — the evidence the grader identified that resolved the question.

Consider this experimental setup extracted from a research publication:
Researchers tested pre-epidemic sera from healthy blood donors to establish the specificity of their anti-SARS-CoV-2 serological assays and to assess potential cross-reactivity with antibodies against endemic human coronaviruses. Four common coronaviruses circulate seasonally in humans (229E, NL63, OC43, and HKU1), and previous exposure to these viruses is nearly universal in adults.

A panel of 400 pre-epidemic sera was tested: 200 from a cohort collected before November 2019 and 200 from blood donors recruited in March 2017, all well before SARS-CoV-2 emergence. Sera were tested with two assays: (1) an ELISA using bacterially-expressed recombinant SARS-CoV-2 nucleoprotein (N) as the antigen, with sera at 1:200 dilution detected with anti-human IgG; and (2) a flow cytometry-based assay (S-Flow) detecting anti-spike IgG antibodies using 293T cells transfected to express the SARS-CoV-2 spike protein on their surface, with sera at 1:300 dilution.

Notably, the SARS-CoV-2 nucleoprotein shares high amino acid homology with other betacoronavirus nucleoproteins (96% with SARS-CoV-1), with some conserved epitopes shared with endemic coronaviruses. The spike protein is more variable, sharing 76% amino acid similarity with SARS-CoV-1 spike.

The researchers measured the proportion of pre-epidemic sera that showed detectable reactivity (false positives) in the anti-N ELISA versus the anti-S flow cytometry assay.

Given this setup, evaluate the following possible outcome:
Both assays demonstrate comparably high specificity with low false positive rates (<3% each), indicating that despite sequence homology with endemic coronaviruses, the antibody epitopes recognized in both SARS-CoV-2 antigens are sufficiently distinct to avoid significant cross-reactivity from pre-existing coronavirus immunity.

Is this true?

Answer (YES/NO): NO